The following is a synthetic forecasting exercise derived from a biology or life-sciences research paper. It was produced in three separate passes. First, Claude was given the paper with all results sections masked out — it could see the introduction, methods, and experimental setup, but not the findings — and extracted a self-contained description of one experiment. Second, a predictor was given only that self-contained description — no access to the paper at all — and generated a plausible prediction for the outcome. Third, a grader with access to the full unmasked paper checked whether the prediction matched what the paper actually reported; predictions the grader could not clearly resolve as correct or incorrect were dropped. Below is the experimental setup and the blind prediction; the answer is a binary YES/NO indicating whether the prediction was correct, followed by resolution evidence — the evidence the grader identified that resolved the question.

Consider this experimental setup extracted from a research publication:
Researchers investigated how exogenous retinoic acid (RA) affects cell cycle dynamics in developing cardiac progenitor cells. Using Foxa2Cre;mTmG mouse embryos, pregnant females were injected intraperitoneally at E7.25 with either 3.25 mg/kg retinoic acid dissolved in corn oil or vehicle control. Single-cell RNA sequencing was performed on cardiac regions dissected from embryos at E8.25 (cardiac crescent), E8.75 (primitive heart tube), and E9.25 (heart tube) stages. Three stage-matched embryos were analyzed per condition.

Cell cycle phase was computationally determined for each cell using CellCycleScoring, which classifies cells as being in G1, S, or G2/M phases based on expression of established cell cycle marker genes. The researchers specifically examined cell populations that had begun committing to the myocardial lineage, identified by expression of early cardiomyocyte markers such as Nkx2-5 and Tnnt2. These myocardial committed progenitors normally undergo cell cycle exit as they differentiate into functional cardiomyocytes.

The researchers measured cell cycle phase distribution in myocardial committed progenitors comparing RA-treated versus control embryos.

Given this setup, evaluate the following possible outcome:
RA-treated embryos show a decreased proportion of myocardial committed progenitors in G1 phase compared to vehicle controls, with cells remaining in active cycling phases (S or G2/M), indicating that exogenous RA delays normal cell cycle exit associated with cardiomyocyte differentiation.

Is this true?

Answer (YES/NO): YES